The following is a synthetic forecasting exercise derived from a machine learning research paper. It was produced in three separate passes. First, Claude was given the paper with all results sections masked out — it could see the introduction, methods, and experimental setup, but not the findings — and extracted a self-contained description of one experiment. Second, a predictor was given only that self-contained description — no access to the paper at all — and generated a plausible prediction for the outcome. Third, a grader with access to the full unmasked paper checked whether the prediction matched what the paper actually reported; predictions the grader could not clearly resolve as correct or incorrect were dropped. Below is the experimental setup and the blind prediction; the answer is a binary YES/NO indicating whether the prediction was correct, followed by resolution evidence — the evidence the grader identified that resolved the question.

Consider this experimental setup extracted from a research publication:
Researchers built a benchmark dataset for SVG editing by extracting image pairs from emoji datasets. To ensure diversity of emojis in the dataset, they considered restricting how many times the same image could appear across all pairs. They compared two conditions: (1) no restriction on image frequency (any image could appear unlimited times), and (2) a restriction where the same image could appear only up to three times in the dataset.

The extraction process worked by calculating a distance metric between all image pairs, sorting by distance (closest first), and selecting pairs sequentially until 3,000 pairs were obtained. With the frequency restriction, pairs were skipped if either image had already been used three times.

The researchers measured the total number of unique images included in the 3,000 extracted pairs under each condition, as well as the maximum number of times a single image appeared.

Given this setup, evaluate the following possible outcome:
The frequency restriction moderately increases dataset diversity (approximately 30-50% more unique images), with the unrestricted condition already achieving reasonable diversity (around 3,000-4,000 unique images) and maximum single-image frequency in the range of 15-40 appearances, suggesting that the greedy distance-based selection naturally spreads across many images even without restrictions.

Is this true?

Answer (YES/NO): NO